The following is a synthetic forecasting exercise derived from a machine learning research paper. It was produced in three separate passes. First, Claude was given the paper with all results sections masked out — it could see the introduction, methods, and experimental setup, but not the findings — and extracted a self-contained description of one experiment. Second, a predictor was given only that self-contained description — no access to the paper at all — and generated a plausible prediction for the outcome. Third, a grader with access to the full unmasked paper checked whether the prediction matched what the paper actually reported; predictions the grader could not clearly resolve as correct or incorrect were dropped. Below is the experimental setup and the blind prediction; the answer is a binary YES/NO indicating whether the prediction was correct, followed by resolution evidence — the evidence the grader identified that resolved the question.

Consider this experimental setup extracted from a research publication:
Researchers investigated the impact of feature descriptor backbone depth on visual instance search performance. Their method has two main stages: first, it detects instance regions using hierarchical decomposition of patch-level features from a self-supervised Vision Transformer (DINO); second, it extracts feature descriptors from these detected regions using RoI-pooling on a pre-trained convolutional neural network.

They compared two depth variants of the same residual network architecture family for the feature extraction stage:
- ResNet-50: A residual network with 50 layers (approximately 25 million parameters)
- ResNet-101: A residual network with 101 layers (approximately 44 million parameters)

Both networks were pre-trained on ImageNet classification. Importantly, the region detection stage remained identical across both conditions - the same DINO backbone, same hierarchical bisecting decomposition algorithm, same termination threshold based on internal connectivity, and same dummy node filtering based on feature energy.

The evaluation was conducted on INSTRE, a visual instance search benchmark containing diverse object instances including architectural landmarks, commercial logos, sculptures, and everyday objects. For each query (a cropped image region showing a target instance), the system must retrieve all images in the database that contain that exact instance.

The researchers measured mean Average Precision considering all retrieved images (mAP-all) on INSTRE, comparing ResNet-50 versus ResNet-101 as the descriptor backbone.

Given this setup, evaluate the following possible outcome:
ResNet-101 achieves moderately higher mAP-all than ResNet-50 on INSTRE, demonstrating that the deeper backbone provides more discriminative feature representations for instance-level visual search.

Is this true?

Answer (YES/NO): NO